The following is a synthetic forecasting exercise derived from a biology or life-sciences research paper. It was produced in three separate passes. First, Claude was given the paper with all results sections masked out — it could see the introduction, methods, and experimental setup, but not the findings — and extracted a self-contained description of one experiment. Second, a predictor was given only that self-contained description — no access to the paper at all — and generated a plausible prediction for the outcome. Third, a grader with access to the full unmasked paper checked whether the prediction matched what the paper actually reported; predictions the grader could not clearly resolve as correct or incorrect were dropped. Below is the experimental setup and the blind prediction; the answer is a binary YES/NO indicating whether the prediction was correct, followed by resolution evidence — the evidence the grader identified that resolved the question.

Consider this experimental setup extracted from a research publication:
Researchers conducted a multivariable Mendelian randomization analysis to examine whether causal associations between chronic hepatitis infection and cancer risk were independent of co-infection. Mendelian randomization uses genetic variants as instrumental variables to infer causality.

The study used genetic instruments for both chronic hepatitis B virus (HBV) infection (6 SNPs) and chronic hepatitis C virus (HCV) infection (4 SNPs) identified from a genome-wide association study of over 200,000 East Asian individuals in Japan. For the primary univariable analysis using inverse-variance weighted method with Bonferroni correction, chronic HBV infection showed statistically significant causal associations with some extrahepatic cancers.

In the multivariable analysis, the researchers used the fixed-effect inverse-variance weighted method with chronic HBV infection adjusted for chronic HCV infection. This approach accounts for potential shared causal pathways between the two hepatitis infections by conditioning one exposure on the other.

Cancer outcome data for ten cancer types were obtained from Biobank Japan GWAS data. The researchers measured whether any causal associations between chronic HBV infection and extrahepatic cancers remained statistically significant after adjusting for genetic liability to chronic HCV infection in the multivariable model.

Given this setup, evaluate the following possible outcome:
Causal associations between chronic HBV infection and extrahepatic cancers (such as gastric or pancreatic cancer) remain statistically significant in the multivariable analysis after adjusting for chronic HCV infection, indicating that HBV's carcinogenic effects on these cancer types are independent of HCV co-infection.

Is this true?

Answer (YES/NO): YES